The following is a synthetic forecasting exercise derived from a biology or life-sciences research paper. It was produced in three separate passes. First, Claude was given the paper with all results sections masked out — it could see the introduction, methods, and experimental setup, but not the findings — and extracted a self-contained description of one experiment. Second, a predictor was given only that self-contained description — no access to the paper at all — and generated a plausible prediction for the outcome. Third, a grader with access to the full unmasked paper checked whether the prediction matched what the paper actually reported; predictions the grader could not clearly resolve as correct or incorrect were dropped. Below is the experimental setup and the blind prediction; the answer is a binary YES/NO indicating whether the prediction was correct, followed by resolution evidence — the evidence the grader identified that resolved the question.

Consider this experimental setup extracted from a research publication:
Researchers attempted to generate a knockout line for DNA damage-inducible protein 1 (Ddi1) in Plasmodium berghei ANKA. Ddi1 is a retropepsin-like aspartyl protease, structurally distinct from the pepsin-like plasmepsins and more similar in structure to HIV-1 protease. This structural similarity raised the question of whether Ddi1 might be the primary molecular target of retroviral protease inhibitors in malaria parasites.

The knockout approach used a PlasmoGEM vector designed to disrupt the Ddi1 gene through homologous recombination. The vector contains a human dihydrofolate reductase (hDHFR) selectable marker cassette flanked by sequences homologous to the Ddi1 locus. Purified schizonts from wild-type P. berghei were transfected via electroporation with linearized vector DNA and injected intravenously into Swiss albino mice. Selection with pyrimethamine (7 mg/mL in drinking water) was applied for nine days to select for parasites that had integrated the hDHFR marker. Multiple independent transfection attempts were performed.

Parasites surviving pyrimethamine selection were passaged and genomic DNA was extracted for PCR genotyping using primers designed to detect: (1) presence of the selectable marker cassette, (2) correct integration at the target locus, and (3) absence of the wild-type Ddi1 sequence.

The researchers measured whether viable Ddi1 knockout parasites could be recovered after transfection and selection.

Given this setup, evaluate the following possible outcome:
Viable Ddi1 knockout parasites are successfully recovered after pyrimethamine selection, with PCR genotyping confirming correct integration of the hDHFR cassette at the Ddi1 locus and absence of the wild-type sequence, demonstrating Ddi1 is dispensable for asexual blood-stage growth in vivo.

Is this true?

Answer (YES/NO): NO